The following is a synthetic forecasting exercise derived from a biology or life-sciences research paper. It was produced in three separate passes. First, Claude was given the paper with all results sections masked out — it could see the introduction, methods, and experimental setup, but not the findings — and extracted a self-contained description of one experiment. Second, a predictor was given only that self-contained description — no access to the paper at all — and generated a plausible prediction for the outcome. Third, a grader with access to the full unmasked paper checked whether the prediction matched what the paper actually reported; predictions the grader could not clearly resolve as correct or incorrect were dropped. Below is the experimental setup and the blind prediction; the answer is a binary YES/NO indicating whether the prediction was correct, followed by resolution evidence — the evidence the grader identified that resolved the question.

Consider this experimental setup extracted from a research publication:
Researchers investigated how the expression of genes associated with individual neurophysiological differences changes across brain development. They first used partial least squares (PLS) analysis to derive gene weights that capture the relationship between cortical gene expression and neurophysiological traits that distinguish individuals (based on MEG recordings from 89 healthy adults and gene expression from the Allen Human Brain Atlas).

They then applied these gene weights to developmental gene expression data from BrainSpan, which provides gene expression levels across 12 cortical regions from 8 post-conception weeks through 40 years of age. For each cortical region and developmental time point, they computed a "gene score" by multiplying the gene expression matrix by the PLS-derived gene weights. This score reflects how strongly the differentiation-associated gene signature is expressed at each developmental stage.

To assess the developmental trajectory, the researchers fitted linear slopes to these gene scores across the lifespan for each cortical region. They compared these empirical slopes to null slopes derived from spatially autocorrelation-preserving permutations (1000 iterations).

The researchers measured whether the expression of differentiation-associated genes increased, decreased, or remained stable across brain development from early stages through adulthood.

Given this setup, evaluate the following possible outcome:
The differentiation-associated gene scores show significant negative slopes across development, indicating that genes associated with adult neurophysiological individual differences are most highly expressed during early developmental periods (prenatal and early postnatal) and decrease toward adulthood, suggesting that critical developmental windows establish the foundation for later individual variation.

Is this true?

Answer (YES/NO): NO